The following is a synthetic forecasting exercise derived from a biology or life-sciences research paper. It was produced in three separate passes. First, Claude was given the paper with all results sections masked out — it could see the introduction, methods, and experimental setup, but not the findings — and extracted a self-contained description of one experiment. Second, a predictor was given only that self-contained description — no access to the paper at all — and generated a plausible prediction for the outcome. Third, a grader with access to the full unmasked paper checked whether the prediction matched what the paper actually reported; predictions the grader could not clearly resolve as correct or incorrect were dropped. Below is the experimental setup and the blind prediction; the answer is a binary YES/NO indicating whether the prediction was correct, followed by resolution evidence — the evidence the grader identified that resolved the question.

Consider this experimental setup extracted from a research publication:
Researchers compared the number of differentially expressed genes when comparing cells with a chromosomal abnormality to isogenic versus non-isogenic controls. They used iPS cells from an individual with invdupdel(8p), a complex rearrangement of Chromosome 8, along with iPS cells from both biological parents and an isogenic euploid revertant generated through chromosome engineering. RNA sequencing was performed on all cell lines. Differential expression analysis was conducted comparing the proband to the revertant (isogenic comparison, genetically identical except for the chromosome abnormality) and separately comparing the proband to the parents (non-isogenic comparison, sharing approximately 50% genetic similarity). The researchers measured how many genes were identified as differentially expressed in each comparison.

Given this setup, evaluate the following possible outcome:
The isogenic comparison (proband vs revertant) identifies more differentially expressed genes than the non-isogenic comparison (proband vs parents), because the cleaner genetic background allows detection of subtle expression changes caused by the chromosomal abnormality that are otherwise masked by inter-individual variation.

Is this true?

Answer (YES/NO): NO